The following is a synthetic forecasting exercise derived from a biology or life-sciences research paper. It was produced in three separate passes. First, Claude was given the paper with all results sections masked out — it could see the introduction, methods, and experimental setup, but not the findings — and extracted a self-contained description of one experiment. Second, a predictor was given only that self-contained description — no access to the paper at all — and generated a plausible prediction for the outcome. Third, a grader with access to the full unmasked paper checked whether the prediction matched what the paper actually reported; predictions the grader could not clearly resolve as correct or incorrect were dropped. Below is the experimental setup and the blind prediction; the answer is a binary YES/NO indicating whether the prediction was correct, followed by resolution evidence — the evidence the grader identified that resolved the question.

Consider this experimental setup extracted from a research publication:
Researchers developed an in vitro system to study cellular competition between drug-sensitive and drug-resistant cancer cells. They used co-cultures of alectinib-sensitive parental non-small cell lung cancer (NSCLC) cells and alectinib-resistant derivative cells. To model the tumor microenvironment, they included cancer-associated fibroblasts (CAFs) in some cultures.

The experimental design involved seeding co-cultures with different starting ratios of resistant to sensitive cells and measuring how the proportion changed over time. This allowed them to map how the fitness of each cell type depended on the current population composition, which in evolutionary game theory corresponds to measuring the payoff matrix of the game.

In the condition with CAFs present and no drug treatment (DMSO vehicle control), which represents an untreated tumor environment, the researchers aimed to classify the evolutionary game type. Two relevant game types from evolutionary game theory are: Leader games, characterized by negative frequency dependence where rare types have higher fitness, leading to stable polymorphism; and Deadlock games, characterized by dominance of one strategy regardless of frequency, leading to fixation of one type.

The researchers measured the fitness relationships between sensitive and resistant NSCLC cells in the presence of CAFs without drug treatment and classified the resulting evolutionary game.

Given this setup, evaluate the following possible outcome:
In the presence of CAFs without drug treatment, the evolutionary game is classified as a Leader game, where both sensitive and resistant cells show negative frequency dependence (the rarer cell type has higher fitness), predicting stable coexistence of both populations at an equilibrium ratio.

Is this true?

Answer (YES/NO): YES